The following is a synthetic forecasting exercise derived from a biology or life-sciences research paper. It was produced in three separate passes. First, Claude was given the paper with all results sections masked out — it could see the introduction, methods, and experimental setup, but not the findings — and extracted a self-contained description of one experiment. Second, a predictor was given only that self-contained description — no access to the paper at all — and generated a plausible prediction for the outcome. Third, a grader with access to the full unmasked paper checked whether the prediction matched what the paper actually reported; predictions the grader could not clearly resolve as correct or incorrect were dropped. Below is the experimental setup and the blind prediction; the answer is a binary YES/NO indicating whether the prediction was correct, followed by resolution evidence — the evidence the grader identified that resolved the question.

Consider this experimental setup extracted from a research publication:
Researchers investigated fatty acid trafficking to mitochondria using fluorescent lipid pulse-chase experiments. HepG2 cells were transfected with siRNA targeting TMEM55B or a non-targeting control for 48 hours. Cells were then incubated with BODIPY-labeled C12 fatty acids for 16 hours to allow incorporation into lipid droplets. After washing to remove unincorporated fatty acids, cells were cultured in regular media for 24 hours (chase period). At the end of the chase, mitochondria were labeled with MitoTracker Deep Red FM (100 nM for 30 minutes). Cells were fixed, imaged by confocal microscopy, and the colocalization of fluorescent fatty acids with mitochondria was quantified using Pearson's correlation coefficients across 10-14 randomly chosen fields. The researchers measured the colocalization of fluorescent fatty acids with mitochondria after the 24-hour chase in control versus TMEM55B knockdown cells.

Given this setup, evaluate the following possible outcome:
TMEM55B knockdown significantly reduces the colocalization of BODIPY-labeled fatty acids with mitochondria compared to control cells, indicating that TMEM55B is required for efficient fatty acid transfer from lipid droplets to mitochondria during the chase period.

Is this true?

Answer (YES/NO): NO